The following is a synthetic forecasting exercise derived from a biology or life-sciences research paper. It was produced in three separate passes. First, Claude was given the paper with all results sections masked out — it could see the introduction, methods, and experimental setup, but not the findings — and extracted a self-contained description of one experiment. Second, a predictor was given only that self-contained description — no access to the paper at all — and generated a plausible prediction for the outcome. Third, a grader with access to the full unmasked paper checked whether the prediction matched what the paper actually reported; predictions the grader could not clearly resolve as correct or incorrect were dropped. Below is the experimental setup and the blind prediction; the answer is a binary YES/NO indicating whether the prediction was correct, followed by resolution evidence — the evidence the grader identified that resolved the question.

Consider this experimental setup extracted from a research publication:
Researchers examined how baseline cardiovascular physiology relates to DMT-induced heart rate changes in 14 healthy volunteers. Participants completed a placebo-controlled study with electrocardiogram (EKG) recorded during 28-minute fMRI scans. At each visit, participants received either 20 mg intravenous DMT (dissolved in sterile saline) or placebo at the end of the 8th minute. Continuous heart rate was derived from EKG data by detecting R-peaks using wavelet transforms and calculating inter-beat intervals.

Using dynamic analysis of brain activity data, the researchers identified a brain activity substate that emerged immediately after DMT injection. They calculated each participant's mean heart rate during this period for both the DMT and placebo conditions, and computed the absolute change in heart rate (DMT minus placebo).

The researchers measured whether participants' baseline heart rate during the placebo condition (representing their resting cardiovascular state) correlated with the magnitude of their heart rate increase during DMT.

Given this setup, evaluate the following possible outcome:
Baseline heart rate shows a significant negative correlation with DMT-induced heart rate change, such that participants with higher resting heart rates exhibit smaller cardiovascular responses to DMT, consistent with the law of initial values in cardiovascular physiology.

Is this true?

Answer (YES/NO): NO